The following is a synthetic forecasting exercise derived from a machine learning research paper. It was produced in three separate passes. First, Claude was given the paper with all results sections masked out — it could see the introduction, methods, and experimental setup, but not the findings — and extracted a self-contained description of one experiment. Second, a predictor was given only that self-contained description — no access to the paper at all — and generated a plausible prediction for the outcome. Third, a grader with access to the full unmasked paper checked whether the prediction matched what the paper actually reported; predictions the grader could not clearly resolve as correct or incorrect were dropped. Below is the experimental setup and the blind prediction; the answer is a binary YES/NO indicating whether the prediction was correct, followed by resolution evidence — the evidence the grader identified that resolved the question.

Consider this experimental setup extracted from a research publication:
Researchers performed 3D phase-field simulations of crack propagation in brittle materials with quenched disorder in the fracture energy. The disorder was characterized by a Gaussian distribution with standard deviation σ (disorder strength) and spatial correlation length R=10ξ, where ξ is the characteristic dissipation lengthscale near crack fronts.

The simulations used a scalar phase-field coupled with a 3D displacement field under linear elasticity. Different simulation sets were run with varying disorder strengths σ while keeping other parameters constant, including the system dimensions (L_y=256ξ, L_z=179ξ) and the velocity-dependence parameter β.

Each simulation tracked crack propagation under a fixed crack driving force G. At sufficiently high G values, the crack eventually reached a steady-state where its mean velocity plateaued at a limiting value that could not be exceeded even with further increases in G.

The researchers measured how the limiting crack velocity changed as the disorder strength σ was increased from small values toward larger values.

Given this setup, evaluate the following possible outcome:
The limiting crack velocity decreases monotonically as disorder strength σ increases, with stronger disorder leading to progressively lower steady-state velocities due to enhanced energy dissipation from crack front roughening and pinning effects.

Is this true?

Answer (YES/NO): YES